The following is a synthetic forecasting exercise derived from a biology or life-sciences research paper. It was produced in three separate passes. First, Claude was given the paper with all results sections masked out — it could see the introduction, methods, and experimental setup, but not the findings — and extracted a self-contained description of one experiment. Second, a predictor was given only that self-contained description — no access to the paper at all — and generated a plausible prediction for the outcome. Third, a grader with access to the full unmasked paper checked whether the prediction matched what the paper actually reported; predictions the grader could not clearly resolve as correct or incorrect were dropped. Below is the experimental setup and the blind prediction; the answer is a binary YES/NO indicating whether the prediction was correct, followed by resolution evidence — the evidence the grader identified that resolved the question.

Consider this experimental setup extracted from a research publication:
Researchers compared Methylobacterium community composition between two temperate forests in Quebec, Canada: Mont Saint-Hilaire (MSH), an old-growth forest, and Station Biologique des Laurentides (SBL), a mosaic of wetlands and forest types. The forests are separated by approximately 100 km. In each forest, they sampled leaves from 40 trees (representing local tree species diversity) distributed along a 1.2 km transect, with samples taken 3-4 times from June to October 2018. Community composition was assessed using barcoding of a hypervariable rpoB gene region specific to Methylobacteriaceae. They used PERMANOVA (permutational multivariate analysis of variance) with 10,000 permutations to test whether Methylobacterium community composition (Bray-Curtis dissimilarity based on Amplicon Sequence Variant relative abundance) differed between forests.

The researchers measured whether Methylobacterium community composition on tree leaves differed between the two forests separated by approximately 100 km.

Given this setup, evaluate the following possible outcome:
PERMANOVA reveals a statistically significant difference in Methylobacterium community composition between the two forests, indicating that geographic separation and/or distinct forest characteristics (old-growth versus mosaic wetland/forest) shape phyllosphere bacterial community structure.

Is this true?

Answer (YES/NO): YES